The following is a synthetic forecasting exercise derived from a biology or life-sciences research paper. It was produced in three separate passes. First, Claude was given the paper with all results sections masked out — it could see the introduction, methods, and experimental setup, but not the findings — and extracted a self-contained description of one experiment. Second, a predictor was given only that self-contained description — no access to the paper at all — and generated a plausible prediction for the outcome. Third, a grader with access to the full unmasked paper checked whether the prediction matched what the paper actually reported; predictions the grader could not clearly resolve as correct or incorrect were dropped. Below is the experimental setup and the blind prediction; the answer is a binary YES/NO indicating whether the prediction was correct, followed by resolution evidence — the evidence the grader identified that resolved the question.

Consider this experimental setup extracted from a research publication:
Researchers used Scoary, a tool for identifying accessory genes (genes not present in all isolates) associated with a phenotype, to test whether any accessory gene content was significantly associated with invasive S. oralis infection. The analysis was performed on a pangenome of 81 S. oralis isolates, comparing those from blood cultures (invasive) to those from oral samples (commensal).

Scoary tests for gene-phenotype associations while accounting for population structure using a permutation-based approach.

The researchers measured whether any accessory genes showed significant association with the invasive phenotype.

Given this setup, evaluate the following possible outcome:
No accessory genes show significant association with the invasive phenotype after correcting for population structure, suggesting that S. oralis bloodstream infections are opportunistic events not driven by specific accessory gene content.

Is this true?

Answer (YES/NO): YES